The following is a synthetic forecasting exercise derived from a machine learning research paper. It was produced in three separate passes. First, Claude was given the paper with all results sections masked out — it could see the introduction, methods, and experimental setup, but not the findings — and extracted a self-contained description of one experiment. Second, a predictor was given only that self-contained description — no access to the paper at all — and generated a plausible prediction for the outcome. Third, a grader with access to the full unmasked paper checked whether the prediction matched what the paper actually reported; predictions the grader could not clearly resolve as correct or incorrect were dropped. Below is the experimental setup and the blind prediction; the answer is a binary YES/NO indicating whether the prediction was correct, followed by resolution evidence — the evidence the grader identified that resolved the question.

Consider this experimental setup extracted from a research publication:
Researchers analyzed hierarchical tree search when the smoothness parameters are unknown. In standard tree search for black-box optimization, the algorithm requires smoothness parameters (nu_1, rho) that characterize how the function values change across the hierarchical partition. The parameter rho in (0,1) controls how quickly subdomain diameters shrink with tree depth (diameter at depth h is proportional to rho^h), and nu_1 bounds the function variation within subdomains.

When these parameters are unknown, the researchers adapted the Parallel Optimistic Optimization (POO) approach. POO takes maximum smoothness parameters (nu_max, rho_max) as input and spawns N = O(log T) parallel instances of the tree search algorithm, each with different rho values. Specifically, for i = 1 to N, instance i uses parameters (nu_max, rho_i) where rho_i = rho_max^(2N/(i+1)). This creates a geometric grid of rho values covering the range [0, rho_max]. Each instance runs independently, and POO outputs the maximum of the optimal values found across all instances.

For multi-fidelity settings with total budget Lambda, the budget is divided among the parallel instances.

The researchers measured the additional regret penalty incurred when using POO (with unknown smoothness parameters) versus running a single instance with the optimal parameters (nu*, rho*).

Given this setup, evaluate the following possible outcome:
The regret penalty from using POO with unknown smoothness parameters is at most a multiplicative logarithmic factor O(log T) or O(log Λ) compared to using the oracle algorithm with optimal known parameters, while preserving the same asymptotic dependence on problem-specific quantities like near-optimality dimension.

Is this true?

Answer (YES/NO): YES